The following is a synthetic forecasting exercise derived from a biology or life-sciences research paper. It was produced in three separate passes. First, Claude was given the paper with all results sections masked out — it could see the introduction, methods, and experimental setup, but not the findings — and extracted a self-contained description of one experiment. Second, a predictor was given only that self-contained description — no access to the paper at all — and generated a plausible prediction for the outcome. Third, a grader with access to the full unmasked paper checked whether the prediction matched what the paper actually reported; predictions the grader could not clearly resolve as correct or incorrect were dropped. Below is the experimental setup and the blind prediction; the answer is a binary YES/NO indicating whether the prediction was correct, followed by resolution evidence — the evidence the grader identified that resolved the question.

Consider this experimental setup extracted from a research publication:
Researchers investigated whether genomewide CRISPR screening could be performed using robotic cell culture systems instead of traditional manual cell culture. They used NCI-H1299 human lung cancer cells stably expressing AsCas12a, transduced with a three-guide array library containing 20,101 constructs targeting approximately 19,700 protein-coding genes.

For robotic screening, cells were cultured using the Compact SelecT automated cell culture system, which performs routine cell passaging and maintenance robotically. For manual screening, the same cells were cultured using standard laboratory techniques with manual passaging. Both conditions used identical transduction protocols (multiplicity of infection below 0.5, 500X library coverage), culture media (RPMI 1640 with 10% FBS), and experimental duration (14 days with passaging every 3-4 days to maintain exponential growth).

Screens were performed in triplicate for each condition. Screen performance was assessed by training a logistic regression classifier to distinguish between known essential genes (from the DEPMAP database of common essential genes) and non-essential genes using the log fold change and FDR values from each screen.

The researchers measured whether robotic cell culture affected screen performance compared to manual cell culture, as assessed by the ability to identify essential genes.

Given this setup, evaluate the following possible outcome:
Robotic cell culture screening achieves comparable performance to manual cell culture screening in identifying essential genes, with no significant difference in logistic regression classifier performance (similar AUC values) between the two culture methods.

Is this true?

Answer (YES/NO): NO